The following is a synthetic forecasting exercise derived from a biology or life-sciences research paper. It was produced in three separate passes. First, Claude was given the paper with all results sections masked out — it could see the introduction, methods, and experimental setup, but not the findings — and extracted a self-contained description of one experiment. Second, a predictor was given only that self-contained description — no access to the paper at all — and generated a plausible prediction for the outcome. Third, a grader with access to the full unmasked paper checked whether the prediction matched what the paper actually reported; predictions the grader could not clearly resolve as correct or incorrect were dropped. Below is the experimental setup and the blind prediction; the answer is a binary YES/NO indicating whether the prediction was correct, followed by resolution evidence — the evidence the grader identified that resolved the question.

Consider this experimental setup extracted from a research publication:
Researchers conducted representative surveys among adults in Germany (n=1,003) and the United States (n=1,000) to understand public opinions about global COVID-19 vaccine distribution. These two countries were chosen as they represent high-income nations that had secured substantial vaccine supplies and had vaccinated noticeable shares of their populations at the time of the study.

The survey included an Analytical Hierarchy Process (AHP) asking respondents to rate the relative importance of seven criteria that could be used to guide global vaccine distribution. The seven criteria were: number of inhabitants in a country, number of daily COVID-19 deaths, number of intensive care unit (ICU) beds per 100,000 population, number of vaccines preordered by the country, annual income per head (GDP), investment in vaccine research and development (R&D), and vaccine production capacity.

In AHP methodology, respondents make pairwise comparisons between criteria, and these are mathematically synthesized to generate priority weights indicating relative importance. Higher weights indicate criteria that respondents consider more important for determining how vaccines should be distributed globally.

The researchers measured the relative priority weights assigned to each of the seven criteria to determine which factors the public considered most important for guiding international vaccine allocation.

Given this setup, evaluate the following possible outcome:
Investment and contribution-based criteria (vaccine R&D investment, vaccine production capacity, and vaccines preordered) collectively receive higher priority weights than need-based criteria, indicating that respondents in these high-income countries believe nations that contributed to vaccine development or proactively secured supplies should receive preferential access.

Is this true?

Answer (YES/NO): NO